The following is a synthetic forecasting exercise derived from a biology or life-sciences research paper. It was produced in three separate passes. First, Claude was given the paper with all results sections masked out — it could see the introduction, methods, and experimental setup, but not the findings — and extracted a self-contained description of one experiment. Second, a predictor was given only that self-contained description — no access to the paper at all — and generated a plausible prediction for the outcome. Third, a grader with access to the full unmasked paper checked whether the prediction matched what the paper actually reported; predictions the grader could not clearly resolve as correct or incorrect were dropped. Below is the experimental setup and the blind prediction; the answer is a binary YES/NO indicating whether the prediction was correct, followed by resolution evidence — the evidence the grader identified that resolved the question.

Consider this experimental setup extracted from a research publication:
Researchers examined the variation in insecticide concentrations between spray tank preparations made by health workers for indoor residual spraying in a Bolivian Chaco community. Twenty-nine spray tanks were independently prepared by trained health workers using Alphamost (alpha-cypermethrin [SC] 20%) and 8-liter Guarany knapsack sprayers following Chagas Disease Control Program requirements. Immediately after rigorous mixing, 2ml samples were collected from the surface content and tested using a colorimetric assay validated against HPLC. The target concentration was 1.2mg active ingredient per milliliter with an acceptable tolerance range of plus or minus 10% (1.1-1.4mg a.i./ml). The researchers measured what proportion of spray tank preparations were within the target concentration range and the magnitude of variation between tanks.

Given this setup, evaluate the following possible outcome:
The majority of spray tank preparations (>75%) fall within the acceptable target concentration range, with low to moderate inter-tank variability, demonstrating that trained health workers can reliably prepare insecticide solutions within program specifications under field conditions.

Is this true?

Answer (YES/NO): NO